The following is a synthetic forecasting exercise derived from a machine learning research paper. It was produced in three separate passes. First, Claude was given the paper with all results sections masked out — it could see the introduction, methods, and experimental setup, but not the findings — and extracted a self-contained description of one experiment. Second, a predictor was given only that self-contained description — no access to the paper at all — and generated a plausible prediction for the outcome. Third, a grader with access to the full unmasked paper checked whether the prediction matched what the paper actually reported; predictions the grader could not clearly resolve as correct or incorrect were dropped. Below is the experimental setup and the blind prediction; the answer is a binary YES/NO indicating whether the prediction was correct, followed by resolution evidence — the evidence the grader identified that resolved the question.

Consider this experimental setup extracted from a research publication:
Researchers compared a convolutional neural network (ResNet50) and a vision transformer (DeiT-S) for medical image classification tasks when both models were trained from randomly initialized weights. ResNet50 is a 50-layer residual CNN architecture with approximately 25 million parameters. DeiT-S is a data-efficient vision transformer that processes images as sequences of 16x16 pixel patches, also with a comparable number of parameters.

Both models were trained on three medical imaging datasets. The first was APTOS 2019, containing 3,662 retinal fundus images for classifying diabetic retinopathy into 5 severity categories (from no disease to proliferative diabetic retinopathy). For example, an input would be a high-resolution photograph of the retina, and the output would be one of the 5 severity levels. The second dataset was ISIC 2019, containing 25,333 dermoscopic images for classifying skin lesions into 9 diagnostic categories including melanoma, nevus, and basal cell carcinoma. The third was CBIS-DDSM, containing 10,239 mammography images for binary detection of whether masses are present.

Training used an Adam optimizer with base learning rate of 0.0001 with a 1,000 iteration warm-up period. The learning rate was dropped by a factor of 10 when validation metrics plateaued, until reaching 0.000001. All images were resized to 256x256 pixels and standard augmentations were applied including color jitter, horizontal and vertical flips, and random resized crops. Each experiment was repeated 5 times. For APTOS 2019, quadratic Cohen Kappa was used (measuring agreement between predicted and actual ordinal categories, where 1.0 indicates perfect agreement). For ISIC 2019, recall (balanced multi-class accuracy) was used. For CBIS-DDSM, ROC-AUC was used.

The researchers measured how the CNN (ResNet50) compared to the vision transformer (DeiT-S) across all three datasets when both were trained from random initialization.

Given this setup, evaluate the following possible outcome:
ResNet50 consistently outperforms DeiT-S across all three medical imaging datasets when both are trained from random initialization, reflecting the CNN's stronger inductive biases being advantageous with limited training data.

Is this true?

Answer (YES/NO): YES